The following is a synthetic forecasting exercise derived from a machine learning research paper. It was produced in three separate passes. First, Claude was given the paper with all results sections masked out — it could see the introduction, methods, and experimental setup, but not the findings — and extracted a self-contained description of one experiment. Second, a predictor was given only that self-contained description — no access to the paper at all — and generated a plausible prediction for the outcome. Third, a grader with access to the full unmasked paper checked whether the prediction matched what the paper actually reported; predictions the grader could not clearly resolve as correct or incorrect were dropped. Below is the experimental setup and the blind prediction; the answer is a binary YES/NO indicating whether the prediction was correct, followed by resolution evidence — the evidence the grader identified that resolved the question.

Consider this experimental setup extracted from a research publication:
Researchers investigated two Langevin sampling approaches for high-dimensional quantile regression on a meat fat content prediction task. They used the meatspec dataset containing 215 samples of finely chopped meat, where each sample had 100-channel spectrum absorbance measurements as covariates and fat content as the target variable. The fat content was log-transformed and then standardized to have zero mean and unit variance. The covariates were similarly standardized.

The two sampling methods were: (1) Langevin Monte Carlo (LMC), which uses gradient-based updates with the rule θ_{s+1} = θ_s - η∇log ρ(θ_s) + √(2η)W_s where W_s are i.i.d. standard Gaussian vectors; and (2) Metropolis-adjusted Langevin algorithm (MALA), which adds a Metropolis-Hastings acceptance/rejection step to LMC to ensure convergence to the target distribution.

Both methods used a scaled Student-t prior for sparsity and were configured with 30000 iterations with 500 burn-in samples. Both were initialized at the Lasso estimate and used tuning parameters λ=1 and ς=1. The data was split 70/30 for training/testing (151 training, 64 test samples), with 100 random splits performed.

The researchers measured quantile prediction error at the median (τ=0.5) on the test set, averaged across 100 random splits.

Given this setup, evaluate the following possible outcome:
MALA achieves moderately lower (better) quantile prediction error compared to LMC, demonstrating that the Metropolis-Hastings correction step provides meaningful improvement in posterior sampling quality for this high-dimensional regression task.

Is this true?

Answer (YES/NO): NO